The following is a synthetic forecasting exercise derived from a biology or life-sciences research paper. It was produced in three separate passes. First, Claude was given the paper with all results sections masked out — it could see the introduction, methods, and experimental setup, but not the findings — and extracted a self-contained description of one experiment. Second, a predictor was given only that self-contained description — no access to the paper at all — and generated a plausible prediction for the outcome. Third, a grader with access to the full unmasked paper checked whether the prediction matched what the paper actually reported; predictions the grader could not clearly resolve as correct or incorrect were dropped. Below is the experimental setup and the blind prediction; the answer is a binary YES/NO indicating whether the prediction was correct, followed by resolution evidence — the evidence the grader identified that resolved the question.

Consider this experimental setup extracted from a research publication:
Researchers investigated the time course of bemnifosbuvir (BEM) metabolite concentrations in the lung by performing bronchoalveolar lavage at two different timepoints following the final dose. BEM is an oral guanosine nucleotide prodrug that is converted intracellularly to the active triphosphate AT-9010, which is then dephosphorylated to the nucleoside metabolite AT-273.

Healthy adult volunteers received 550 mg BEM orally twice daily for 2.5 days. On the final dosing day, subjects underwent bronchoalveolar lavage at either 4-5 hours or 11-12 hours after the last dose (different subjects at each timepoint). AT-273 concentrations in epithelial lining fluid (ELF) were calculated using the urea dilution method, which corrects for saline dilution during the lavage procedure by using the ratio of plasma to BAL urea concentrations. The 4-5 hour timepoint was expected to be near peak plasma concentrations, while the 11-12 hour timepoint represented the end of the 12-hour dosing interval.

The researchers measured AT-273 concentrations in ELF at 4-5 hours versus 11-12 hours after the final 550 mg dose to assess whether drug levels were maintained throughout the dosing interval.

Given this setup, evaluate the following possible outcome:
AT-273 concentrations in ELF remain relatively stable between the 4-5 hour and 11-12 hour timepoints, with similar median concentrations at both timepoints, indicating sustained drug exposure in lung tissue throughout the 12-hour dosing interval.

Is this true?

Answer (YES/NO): NO